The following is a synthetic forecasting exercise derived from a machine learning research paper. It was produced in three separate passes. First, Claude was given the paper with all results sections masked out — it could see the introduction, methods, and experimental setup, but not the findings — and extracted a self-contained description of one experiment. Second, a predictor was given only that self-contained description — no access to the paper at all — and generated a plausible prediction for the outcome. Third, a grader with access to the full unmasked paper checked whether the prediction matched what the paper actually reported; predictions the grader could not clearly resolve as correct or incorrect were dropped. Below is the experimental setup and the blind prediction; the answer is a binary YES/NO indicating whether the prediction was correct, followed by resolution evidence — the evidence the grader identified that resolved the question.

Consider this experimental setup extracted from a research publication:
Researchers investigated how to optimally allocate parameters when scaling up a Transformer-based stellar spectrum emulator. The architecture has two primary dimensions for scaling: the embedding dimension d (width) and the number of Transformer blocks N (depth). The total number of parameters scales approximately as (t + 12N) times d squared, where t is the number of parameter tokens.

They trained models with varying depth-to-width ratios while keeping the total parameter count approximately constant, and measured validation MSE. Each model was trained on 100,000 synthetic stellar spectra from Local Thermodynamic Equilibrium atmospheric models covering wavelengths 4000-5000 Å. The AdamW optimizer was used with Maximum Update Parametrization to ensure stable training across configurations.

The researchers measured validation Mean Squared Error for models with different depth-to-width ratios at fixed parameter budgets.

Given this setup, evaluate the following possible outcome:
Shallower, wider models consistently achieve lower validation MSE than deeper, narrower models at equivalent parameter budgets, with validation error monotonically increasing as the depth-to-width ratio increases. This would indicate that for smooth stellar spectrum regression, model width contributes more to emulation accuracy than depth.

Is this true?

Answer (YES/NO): NO